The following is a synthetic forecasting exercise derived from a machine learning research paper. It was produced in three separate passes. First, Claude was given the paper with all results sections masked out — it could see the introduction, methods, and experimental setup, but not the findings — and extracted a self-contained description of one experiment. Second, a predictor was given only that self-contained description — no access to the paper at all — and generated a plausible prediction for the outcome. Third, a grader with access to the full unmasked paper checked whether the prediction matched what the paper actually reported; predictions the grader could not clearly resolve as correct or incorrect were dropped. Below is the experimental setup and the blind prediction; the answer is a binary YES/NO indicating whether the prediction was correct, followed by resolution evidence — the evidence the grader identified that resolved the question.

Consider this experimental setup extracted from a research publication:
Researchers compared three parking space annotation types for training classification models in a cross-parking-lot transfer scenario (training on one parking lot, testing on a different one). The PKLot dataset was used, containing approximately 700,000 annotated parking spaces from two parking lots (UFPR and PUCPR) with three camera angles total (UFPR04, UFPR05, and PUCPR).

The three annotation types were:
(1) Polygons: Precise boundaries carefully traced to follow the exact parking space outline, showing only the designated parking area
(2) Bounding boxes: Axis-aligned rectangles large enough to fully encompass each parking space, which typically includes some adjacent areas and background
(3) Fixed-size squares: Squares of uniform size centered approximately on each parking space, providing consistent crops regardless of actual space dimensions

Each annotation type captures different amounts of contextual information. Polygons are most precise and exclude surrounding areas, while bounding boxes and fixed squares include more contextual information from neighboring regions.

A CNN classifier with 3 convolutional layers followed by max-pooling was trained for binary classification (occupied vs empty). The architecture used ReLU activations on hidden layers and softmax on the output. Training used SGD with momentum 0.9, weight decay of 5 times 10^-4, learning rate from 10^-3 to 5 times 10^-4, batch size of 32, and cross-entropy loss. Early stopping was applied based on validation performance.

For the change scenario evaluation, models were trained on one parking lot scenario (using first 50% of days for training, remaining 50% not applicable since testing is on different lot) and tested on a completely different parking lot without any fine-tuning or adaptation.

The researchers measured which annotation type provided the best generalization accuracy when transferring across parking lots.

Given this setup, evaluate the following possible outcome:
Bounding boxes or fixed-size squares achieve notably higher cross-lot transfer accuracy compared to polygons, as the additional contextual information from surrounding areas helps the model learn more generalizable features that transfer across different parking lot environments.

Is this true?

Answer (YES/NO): NO